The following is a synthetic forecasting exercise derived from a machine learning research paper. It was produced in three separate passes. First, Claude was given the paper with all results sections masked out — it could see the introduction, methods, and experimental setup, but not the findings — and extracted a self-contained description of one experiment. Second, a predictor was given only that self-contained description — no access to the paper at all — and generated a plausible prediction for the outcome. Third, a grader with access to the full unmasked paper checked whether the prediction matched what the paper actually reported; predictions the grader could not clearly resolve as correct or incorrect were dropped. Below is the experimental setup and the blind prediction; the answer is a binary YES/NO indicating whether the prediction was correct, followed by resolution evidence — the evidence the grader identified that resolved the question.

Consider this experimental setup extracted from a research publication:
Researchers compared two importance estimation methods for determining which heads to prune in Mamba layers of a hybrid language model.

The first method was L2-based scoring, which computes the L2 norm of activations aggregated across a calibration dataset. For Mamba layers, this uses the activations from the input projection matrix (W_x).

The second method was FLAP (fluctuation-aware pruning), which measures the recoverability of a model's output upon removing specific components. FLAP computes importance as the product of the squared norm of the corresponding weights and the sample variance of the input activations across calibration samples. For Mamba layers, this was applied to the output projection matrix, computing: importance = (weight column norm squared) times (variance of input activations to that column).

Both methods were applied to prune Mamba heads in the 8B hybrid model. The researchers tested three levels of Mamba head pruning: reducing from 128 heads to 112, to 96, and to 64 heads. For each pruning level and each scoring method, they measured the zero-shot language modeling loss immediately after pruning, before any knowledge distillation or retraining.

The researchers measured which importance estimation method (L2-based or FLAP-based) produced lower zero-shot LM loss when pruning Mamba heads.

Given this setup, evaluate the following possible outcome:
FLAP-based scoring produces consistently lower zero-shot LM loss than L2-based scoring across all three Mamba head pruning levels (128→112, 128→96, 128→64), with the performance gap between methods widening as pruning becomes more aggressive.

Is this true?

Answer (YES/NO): NO